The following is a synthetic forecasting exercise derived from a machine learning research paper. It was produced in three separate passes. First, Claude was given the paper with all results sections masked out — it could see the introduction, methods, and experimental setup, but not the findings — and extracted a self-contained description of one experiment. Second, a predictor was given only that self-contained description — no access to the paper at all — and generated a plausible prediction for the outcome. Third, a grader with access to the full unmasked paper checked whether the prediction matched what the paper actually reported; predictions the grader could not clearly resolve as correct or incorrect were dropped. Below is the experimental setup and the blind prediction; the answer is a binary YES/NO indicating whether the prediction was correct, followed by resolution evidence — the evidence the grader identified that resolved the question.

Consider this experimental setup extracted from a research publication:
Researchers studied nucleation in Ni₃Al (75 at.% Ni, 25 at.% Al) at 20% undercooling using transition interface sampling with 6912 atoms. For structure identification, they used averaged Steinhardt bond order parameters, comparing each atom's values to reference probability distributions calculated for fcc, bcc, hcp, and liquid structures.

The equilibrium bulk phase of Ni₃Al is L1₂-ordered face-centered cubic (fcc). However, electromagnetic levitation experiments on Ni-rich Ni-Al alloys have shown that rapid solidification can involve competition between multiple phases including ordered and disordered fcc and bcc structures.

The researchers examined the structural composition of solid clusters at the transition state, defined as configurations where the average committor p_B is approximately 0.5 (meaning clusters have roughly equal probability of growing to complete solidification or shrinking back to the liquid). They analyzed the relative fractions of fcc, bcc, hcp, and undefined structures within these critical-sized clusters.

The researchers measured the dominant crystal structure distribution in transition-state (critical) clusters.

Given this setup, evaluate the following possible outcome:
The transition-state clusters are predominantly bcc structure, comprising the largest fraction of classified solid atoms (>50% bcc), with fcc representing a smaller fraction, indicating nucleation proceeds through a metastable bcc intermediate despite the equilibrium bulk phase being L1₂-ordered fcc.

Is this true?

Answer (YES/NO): NO